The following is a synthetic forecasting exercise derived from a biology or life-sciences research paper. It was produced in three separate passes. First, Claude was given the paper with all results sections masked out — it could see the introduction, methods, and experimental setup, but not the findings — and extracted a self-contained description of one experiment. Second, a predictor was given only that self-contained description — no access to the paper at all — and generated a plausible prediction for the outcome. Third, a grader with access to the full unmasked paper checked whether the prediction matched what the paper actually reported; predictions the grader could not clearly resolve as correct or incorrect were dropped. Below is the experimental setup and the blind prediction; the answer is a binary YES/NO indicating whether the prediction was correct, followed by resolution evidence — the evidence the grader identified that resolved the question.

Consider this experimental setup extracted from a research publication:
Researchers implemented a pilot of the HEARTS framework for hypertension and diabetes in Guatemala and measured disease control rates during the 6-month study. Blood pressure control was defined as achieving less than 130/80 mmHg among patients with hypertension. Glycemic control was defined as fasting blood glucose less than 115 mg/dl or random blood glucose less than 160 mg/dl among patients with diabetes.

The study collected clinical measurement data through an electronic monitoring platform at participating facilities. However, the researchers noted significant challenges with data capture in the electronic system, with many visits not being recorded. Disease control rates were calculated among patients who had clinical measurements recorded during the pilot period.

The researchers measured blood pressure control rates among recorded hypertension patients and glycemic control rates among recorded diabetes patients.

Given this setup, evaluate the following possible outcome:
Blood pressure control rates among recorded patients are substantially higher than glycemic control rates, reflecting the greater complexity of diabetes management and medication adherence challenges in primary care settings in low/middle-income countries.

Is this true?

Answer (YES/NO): YES